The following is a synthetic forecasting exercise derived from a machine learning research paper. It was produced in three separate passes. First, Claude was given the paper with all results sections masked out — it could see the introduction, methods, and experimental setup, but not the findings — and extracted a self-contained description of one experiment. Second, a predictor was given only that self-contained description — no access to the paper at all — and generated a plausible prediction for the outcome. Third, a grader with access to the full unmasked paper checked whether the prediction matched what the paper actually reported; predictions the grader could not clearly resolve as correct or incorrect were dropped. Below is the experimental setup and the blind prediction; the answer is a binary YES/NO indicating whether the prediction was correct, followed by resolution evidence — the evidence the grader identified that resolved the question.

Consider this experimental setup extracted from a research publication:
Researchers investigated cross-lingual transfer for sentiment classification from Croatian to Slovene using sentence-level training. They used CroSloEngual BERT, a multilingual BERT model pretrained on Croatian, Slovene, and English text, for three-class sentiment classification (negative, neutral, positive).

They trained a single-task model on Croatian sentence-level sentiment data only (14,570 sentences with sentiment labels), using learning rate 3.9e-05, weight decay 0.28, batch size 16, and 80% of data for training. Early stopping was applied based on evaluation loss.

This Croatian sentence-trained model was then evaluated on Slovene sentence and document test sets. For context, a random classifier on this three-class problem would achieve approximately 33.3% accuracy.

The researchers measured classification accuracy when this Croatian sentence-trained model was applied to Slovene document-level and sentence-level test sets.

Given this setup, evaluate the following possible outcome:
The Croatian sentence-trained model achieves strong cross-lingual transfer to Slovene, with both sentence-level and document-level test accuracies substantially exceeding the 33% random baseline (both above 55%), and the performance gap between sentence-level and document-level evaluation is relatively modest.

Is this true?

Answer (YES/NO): NO